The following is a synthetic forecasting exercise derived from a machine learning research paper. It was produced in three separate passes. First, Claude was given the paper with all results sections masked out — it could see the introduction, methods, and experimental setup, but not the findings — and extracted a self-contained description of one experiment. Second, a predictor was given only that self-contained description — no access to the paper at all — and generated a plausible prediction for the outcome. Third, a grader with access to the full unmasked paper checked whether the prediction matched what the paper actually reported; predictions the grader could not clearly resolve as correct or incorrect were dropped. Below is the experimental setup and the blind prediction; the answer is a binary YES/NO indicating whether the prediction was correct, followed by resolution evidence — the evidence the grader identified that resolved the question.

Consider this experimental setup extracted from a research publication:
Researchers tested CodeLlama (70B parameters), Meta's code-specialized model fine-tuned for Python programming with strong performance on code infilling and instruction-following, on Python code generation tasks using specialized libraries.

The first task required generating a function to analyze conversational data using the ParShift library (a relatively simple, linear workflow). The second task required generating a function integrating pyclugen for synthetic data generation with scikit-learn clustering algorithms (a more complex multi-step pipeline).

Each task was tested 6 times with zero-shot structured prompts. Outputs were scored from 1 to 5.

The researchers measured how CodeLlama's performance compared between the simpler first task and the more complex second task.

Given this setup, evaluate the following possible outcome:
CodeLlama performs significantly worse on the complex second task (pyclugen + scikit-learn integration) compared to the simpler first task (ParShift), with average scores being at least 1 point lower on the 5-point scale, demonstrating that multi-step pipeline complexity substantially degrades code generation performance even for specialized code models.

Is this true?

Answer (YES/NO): NO